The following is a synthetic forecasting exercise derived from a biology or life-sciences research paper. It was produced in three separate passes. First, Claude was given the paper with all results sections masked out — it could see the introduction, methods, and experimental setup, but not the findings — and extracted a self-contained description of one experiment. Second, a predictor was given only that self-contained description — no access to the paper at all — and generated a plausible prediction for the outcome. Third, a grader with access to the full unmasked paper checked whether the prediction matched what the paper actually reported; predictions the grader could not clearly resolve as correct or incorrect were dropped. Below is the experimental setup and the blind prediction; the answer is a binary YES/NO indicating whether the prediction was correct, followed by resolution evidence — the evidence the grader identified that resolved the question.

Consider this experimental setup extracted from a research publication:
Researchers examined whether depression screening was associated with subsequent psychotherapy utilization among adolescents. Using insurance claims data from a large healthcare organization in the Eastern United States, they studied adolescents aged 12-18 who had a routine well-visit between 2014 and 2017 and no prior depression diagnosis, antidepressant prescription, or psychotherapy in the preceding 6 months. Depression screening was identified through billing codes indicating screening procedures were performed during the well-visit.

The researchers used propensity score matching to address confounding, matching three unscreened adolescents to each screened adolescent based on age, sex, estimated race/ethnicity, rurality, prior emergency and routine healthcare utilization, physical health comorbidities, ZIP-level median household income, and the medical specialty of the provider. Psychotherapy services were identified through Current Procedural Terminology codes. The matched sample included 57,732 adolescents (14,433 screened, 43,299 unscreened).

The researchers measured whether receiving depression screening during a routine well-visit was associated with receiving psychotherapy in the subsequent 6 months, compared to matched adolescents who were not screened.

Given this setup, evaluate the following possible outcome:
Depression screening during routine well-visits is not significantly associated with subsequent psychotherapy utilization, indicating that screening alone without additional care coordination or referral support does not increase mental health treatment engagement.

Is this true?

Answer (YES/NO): YES